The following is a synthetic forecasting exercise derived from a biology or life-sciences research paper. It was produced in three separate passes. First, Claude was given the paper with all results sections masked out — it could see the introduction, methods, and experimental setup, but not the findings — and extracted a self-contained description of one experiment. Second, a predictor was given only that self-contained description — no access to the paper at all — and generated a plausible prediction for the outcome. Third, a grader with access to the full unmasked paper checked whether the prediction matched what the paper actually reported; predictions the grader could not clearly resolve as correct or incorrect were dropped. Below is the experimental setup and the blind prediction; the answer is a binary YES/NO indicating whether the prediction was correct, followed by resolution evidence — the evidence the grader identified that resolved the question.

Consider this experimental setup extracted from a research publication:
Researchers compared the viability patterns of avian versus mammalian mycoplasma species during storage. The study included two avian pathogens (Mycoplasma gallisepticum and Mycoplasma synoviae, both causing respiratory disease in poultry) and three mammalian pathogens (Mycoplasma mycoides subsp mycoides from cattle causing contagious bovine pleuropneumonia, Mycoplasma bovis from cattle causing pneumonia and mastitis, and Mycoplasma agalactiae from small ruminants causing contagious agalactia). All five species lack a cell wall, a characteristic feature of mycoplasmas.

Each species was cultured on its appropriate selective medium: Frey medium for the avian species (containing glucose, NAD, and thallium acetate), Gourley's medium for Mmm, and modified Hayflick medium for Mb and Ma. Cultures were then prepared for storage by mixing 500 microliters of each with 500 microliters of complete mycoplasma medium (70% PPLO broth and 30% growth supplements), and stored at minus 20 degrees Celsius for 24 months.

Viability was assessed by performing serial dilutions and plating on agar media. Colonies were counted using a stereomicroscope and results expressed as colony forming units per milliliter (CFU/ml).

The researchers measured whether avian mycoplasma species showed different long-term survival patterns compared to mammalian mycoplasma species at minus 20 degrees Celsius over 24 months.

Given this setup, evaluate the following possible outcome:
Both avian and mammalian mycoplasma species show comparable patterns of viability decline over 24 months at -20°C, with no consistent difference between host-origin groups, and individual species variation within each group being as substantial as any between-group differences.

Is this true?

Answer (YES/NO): YES